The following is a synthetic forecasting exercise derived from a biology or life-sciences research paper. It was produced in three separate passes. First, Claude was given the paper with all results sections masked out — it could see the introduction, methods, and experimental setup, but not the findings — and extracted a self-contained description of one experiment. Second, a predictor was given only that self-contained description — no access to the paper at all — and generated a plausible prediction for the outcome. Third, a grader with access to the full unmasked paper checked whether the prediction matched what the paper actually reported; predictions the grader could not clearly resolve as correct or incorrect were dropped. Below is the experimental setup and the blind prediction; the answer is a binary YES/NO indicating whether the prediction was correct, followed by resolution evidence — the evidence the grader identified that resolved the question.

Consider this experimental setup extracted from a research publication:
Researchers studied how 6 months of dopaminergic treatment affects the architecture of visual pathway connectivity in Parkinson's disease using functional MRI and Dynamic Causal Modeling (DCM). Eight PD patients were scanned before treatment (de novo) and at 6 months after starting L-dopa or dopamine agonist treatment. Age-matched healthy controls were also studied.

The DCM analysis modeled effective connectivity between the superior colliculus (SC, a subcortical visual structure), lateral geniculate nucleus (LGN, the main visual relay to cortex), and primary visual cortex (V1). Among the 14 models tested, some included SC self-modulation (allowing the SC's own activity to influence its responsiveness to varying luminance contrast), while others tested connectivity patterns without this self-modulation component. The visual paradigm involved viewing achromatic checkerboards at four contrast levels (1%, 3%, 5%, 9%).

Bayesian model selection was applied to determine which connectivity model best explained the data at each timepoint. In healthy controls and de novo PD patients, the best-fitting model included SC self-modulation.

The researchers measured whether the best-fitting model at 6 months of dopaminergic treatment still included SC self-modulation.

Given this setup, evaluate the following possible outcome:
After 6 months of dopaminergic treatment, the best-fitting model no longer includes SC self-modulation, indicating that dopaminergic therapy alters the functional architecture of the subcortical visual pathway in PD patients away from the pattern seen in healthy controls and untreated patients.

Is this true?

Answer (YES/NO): YES